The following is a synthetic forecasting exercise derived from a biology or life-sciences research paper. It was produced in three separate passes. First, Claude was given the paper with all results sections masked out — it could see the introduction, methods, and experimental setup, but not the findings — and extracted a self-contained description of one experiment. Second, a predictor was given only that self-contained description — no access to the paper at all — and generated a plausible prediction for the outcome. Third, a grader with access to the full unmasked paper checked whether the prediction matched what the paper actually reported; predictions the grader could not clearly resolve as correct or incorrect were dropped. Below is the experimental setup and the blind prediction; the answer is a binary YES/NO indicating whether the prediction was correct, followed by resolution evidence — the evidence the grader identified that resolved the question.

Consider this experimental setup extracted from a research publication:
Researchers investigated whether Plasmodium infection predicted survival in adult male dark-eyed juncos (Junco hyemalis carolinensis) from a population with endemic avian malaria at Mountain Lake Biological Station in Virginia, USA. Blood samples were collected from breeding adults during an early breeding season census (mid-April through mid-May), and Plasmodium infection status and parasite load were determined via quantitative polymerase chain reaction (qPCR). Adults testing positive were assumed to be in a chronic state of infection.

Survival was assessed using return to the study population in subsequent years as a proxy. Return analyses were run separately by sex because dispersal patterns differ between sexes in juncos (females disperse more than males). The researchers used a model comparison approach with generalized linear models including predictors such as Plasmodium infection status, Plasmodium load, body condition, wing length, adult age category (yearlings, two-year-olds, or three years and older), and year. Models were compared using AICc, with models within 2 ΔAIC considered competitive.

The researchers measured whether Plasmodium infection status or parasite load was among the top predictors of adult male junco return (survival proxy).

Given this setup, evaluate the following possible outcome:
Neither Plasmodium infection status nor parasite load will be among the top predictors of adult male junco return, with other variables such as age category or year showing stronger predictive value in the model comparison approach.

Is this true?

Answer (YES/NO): YES